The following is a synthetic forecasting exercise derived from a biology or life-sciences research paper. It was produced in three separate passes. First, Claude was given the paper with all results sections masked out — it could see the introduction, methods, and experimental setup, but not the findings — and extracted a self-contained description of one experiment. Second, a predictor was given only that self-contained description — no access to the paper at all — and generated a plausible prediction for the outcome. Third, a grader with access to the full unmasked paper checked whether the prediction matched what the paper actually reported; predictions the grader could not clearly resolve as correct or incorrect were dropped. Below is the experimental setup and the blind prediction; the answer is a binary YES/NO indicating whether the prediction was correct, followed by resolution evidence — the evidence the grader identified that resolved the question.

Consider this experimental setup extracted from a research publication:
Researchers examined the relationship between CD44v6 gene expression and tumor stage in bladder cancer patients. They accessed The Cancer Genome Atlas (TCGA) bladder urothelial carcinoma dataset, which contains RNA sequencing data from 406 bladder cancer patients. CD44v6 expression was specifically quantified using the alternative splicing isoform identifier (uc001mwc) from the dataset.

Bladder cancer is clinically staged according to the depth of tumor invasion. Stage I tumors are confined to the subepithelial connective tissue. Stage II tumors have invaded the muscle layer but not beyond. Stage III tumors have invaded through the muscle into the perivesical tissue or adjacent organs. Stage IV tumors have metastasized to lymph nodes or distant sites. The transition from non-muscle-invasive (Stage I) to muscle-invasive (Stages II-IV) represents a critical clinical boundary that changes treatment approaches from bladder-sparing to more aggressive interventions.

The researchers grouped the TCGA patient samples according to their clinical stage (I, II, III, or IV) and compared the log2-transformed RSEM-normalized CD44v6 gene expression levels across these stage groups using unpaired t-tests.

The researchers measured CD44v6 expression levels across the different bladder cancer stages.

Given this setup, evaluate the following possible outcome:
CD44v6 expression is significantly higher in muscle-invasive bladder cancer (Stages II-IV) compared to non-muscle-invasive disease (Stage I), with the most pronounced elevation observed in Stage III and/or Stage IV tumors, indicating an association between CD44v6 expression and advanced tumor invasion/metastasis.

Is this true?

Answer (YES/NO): YES